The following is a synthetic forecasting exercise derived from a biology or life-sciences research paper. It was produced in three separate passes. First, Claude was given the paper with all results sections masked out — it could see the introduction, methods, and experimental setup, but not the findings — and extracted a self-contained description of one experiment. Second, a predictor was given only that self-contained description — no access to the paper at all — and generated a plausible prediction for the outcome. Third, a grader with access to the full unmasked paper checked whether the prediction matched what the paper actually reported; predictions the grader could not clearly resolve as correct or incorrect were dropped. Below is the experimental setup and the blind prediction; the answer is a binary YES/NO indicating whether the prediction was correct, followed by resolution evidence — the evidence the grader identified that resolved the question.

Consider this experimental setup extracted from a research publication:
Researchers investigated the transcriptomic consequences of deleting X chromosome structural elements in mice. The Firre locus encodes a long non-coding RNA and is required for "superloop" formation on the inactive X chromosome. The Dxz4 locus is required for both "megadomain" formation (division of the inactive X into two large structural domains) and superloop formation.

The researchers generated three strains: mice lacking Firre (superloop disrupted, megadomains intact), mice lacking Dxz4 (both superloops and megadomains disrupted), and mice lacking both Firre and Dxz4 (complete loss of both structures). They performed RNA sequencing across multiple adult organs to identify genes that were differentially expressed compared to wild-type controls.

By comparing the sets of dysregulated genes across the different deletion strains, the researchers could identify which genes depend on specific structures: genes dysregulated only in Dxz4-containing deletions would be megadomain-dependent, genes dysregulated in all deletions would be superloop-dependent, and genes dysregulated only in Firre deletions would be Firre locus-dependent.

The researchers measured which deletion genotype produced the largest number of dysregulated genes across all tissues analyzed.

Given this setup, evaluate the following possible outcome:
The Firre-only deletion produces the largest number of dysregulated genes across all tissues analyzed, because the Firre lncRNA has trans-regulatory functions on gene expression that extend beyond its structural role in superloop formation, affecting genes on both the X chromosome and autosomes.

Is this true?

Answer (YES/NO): NO